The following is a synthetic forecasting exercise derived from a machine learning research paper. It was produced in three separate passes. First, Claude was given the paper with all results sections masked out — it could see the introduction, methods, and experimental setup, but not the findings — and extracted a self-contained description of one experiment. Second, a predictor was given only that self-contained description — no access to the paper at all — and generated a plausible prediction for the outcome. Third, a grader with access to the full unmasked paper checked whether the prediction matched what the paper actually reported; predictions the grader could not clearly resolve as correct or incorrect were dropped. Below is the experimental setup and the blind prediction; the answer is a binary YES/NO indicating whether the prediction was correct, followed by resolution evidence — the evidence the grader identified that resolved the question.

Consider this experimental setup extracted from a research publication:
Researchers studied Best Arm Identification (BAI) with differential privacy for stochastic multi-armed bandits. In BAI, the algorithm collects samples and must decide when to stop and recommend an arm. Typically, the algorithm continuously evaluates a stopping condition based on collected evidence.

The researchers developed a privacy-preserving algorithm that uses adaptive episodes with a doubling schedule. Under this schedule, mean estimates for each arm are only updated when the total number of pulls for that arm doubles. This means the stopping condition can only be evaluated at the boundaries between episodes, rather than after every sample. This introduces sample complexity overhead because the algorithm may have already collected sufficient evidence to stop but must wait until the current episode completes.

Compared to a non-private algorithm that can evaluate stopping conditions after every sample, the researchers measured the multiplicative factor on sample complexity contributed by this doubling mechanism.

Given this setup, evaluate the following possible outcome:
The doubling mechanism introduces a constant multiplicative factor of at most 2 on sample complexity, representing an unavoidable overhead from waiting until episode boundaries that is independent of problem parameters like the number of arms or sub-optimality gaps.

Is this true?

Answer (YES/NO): YES